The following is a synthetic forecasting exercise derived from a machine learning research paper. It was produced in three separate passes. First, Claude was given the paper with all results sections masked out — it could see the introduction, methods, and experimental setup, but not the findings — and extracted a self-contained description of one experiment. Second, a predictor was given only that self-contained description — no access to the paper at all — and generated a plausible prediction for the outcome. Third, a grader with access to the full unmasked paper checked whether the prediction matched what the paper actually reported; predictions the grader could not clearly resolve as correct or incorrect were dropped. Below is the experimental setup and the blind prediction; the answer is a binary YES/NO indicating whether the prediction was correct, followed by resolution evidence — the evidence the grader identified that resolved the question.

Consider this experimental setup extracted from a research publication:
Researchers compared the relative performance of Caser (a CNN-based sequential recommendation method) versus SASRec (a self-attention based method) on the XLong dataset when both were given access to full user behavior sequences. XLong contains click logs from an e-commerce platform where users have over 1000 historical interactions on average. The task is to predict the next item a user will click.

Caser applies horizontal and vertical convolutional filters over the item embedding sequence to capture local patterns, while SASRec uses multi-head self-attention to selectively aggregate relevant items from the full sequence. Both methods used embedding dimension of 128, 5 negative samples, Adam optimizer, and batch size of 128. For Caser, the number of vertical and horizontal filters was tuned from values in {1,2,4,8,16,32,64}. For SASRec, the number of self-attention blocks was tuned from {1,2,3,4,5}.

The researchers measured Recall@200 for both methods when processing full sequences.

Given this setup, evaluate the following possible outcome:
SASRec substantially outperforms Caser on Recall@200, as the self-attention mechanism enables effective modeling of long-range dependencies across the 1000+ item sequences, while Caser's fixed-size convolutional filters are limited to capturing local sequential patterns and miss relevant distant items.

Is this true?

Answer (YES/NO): YES